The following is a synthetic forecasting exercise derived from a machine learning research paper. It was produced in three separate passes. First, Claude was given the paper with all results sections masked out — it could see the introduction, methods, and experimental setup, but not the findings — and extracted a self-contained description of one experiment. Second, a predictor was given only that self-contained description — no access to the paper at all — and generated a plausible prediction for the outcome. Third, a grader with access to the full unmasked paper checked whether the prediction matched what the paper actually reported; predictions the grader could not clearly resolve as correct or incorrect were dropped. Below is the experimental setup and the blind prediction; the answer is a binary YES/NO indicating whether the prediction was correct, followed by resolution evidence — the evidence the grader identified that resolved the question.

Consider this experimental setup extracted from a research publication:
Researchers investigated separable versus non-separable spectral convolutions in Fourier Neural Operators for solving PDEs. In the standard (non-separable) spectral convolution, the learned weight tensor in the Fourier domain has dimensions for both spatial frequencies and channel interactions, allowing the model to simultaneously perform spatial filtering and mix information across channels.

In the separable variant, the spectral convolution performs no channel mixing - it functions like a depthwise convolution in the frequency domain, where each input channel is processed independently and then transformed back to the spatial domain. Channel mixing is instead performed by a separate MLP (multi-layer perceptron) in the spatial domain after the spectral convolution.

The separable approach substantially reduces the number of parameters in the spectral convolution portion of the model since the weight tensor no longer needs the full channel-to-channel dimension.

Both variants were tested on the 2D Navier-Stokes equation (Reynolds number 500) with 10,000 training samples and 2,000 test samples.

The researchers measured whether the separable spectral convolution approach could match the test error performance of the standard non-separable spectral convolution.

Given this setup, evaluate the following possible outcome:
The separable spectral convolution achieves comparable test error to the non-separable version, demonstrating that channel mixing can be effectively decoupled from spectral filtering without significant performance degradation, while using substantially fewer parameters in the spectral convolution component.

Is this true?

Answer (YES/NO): YES